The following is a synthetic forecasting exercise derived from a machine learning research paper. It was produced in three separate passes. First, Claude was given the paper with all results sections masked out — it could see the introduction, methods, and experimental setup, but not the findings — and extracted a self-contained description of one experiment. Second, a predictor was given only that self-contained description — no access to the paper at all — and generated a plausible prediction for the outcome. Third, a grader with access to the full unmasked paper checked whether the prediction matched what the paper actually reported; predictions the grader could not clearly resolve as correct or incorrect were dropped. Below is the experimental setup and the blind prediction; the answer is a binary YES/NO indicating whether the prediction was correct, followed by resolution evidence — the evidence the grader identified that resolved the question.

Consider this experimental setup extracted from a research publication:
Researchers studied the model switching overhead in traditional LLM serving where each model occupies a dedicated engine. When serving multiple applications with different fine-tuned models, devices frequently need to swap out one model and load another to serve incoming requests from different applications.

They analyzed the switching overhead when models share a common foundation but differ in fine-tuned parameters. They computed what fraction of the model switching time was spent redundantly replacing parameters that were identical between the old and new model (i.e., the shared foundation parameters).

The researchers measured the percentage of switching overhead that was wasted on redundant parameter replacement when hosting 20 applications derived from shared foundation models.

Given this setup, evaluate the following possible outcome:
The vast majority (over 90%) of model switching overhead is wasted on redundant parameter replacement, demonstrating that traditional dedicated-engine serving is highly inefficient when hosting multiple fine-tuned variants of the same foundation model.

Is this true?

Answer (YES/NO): NO